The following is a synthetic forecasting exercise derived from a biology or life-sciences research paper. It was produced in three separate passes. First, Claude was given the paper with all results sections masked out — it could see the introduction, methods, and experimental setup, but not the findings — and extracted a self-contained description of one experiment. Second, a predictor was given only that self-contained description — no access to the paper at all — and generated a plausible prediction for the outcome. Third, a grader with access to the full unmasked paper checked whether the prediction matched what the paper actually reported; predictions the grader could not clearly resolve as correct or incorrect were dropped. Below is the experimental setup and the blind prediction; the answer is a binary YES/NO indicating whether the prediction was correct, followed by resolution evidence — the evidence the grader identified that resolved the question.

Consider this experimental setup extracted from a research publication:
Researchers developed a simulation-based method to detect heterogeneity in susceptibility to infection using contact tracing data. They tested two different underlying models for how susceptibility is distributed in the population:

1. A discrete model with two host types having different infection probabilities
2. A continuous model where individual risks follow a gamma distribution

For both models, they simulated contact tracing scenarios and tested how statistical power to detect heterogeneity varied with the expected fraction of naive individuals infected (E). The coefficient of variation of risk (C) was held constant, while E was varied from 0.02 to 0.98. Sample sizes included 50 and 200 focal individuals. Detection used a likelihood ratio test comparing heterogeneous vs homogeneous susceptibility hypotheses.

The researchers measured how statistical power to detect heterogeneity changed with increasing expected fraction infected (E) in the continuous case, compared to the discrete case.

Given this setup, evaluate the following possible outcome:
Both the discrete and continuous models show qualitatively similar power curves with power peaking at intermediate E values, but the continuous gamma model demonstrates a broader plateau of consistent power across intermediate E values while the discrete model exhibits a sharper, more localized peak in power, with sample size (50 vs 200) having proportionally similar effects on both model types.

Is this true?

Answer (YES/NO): NO